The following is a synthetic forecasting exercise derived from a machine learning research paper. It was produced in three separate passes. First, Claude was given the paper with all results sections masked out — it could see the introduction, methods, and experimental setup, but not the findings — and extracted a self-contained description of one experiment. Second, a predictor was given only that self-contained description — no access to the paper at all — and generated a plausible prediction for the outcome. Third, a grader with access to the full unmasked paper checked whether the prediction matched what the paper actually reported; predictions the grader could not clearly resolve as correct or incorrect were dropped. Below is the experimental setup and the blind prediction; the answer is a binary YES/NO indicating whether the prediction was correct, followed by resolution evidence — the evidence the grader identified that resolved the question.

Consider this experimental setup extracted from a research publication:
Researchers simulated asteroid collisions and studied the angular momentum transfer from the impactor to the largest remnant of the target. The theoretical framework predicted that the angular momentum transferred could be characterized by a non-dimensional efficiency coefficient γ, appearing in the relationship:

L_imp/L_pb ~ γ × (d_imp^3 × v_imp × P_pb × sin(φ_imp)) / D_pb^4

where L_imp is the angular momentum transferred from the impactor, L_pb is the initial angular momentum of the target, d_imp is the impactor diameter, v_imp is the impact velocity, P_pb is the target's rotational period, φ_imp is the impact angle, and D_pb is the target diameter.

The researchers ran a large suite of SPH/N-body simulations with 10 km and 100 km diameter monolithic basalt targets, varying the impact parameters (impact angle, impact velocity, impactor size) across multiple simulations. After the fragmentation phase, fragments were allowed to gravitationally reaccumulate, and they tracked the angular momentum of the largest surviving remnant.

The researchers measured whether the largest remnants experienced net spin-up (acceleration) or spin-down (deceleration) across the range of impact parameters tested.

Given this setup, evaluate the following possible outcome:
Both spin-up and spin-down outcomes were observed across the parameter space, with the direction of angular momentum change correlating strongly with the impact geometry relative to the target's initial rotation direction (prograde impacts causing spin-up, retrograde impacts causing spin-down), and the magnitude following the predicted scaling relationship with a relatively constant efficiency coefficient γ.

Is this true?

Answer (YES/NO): NO